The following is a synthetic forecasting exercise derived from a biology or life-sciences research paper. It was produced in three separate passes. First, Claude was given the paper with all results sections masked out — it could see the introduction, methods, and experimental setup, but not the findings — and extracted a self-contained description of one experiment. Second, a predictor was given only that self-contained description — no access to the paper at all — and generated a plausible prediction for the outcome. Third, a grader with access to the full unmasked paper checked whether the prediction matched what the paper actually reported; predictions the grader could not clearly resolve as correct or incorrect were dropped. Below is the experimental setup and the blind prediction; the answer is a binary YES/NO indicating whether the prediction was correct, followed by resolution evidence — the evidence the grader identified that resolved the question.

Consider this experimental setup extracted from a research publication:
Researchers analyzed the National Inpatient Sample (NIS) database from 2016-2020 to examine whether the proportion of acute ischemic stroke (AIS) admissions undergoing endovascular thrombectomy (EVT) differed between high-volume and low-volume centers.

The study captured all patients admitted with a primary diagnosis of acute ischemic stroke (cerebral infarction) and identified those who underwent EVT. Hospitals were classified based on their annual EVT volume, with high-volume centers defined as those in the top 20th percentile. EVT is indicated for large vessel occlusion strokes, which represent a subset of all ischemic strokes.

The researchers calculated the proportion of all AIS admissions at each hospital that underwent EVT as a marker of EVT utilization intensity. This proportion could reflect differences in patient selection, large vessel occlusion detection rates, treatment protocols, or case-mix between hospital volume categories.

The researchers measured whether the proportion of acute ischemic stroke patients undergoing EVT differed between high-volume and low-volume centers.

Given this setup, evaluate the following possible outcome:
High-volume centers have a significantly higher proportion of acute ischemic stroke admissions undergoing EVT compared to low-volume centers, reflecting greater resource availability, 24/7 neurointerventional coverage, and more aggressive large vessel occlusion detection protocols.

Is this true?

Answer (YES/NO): YES